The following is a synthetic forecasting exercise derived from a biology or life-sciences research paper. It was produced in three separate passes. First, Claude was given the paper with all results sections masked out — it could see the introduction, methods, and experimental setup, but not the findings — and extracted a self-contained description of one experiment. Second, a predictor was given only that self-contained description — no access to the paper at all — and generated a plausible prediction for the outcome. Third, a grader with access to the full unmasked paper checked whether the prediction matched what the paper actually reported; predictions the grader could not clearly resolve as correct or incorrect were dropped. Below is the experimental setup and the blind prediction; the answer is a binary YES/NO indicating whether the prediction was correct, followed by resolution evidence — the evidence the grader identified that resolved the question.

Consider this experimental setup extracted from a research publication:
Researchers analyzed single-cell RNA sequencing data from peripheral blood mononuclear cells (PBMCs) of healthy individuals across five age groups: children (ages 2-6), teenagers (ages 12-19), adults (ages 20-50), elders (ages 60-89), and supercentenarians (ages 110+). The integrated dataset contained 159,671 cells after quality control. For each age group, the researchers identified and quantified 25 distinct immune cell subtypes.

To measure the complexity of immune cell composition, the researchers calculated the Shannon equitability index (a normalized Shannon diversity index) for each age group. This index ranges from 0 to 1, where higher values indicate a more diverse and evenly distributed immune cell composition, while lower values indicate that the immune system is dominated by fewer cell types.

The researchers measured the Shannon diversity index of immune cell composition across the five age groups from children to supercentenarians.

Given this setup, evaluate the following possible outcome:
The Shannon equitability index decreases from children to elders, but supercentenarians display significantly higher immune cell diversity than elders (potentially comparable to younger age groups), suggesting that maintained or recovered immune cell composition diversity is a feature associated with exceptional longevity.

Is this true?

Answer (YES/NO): NO